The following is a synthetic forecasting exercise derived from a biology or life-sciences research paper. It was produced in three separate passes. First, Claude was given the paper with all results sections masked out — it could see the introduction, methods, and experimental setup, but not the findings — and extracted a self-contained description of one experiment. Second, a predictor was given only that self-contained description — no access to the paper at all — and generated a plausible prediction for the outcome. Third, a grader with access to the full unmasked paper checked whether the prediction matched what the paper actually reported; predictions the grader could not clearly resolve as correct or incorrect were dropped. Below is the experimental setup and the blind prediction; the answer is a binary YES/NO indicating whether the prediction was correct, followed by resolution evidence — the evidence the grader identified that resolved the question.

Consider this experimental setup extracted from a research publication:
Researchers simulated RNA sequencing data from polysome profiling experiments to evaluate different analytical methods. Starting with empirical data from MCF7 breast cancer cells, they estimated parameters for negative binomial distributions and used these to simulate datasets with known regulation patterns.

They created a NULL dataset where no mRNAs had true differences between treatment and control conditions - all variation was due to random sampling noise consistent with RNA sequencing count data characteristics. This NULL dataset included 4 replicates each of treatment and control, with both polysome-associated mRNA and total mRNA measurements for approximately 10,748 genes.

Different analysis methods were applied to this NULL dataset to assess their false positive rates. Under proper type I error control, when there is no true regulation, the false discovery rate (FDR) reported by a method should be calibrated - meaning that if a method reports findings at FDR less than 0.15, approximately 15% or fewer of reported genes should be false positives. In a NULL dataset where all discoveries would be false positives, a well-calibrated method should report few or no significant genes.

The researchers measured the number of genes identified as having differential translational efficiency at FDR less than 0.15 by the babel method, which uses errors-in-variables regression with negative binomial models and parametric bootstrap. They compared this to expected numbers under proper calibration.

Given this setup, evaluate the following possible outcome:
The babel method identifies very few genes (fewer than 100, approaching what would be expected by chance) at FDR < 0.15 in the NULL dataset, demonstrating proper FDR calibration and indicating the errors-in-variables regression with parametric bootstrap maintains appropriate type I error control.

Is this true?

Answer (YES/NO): NO